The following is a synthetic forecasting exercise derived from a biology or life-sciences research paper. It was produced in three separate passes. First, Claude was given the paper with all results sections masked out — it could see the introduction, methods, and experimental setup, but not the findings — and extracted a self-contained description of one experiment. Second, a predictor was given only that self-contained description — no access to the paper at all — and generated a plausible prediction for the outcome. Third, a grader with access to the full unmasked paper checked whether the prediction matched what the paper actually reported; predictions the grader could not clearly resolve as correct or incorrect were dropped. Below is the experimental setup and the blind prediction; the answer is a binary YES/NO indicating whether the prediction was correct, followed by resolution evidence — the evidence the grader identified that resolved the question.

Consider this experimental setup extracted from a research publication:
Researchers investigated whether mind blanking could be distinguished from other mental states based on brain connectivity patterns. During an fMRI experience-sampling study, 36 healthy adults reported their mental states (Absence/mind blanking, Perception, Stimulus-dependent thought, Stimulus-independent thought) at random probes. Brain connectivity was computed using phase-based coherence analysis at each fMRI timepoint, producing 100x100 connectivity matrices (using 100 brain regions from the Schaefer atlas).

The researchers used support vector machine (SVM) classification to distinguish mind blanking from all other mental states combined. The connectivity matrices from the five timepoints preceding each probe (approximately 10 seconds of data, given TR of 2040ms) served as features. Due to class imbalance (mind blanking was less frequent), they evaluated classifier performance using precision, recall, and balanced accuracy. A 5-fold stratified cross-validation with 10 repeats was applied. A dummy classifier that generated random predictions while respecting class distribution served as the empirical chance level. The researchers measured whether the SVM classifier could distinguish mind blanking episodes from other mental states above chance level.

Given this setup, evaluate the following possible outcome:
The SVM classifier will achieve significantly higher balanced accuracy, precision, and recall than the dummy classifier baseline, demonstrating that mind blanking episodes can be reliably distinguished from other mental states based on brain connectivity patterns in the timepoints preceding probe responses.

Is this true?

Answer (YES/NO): YES